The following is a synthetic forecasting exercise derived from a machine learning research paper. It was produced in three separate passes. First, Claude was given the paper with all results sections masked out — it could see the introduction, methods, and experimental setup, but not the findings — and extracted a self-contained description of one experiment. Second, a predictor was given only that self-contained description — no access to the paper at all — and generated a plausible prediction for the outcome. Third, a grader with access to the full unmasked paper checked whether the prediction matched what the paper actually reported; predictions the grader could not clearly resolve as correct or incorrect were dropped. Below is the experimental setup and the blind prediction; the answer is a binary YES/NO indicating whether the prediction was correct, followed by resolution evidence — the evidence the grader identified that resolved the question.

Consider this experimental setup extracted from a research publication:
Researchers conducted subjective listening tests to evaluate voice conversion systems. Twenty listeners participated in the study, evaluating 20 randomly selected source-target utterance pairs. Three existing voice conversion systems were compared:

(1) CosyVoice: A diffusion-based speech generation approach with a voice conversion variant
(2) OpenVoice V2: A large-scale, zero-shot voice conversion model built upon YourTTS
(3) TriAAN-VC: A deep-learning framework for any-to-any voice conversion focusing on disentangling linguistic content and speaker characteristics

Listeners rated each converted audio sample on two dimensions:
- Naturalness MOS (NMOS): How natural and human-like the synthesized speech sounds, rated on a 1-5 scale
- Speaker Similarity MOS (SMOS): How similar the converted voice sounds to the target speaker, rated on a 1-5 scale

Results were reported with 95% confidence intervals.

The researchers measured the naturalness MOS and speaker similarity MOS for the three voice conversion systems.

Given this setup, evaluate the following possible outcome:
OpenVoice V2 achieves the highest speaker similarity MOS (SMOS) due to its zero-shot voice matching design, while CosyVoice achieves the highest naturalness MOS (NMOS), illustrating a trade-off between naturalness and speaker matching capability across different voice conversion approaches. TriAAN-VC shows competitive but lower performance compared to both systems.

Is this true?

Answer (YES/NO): NO